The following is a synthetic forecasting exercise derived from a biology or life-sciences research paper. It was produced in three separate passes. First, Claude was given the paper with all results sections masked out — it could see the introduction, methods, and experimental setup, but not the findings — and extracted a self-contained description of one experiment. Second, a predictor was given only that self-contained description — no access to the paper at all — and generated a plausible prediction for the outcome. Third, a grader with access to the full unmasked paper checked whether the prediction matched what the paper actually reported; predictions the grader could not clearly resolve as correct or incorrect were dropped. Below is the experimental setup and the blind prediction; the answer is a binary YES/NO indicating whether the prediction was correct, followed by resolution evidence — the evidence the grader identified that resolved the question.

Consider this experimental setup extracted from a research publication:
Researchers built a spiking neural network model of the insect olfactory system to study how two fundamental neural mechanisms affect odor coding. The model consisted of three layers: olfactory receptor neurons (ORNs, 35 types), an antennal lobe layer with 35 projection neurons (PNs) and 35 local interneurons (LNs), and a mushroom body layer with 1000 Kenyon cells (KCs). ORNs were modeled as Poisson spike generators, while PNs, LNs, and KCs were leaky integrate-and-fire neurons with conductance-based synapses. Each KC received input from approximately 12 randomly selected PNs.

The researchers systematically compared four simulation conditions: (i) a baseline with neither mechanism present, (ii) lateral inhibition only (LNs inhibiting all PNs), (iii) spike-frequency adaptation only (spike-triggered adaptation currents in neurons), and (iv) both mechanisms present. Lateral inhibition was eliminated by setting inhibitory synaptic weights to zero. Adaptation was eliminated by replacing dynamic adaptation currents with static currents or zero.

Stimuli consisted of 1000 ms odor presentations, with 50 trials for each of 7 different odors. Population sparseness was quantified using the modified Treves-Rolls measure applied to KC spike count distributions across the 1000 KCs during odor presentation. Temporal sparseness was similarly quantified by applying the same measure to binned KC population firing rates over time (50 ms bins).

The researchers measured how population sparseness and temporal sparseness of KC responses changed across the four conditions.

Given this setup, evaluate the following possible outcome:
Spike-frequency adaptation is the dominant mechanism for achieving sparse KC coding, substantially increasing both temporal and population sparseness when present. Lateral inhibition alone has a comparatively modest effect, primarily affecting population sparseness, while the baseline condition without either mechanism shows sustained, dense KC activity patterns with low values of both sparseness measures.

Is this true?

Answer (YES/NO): NO